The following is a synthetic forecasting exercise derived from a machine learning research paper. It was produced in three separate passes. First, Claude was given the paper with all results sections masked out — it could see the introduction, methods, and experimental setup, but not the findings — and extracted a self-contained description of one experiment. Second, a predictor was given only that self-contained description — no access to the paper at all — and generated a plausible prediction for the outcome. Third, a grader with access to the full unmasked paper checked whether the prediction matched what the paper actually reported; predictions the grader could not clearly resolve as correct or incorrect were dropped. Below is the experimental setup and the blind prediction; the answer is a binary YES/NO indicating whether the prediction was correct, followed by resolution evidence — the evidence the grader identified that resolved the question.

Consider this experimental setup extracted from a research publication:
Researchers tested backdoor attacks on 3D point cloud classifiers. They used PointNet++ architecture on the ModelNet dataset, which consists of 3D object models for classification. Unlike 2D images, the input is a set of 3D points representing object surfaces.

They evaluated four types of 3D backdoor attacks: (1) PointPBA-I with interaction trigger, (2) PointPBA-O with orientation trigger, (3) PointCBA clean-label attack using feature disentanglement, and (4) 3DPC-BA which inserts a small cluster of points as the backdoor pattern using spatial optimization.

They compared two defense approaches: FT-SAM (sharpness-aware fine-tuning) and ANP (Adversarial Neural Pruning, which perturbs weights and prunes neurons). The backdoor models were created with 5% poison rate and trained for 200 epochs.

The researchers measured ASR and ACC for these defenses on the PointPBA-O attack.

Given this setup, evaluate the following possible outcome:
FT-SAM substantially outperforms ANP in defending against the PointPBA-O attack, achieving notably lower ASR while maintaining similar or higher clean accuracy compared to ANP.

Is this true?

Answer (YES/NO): NO